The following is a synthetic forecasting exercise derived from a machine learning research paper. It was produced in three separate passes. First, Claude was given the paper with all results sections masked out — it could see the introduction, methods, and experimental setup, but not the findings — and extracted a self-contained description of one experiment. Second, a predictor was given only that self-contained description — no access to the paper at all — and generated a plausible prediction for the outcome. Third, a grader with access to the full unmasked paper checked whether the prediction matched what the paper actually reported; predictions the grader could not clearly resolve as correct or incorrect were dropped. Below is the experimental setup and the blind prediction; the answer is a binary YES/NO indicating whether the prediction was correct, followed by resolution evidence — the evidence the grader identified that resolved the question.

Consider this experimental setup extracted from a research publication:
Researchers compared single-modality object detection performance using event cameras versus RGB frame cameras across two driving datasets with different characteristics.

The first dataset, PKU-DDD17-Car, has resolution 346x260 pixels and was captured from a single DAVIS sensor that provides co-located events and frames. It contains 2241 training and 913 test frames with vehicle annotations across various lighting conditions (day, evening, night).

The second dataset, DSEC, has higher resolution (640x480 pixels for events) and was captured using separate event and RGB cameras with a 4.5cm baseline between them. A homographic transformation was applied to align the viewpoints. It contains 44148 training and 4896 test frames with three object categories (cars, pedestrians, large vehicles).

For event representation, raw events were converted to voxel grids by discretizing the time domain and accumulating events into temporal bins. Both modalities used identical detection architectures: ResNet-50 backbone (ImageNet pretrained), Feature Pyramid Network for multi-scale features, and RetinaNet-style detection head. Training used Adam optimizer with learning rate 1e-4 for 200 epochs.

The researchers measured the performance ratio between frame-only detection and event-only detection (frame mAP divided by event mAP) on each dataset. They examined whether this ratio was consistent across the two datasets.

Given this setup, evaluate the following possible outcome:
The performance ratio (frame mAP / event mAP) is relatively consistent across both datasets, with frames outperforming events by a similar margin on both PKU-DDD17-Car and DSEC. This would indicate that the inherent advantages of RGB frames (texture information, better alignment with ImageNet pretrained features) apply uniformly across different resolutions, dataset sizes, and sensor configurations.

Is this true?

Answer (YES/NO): YES